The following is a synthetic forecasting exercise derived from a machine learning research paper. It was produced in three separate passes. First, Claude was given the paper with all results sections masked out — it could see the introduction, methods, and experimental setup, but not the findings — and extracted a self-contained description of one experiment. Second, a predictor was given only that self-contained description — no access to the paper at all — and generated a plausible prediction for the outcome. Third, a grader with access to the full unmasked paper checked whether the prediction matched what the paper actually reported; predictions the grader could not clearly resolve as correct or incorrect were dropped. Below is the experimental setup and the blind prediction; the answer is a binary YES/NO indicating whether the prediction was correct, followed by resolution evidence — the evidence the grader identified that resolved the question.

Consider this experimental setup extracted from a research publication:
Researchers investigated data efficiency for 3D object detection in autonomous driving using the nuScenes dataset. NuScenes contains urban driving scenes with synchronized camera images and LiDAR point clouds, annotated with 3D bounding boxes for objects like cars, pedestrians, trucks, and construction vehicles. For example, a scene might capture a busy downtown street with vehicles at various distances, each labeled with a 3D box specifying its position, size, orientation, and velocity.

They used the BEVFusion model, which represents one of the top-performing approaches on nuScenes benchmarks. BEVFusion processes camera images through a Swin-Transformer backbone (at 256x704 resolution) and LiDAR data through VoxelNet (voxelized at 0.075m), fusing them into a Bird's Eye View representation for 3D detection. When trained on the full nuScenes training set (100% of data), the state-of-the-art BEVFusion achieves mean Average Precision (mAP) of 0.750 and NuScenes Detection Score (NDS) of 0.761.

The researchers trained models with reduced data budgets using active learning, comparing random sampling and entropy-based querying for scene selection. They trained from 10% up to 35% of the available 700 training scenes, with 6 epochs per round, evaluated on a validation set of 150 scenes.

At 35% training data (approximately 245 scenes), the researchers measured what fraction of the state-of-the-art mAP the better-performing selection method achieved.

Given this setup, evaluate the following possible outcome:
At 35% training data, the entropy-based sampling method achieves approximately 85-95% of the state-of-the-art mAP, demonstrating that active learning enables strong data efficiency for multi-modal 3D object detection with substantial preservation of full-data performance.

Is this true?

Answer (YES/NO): NO